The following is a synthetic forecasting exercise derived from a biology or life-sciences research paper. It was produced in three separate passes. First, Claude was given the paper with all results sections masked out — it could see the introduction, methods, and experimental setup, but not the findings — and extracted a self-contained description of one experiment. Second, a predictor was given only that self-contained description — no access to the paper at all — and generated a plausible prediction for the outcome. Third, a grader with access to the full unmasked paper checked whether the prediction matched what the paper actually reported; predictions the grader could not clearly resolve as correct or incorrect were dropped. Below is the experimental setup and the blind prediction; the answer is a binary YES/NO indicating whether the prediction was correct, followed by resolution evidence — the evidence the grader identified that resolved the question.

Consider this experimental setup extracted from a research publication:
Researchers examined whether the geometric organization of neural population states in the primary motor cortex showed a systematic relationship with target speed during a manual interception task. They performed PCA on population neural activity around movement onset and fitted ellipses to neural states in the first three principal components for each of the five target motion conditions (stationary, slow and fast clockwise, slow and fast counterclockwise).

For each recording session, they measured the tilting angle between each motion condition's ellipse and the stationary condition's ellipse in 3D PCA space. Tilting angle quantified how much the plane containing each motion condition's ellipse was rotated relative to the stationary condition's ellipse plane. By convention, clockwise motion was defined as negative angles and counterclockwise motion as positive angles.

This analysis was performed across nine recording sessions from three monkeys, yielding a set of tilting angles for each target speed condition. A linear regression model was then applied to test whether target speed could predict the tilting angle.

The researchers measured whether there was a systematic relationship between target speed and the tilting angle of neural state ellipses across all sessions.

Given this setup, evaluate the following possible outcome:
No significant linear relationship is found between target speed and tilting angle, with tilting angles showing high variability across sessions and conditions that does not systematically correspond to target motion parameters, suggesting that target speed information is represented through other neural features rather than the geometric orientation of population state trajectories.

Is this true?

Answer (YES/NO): NO